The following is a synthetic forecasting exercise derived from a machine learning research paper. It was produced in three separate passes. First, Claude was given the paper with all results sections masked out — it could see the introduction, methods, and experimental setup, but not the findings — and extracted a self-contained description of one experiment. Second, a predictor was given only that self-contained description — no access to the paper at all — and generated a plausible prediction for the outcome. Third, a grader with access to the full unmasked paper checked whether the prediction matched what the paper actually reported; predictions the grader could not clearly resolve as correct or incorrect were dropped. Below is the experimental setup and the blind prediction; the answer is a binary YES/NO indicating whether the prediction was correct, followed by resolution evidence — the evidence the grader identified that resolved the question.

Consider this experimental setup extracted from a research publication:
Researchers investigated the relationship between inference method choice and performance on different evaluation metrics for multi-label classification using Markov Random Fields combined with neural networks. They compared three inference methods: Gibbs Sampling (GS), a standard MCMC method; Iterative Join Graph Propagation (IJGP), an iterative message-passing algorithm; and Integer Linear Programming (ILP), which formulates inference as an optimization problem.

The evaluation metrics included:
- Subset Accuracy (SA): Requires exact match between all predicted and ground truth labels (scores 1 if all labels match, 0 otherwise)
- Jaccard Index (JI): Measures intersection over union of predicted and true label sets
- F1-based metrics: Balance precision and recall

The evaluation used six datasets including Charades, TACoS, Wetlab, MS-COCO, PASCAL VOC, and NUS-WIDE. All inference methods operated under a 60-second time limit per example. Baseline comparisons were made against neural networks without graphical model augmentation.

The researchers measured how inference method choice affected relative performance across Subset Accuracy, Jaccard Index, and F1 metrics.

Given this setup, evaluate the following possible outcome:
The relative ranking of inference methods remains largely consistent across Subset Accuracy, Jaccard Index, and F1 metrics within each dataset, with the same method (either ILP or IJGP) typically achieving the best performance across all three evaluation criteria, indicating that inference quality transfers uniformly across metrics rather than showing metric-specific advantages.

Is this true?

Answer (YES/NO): NO